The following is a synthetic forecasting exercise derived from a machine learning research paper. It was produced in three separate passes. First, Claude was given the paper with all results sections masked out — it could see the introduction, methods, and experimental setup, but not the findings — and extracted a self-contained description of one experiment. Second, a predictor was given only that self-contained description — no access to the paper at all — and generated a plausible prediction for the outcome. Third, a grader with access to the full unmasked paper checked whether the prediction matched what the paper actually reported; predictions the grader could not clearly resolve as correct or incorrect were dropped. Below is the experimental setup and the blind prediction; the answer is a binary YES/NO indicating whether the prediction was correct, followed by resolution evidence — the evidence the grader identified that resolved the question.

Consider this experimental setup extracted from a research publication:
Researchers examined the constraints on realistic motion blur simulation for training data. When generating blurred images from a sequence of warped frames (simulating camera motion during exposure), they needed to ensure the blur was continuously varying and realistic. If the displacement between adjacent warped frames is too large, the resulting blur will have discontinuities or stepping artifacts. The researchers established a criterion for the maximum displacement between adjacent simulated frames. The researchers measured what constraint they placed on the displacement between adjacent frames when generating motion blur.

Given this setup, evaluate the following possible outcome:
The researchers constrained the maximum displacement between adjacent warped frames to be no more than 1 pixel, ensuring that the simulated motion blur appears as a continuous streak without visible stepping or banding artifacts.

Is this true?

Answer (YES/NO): YES